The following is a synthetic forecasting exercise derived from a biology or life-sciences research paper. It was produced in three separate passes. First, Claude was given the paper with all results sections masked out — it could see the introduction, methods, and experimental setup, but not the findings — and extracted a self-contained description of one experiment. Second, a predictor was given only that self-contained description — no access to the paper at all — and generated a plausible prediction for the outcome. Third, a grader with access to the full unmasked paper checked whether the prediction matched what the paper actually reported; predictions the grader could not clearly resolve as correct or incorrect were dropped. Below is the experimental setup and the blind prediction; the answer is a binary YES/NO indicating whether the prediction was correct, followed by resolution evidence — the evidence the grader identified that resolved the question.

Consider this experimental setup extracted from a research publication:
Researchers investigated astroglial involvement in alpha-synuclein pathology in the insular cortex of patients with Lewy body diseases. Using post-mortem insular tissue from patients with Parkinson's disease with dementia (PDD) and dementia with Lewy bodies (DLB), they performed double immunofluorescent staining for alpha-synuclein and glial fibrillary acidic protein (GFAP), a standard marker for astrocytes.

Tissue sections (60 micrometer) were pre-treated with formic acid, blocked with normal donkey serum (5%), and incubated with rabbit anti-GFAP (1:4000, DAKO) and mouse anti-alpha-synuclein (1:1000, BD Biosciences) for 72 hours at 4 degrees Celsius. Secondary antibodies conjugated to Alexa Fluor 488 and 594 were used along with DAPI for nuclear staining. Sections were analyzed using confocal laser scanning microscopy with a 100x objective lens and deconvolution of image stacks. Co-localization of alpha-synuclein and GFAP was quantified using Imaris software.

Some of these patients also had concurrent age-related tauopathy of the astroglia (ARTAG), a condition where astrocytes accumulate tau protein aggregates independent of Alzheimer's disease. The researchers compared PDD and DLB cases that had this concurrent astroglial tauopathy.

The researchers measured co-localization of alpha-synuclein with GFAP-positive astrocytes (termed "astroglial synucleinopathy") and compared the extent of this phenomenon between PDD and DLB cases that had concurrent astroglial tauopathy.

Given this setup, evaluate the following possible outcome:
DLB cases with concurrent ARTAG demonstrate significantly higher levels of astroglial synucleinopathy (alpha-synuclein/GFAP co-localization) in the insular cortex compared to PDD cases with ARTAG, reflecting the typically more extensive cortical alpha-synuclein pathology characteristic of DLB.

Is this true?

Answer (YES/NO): NO